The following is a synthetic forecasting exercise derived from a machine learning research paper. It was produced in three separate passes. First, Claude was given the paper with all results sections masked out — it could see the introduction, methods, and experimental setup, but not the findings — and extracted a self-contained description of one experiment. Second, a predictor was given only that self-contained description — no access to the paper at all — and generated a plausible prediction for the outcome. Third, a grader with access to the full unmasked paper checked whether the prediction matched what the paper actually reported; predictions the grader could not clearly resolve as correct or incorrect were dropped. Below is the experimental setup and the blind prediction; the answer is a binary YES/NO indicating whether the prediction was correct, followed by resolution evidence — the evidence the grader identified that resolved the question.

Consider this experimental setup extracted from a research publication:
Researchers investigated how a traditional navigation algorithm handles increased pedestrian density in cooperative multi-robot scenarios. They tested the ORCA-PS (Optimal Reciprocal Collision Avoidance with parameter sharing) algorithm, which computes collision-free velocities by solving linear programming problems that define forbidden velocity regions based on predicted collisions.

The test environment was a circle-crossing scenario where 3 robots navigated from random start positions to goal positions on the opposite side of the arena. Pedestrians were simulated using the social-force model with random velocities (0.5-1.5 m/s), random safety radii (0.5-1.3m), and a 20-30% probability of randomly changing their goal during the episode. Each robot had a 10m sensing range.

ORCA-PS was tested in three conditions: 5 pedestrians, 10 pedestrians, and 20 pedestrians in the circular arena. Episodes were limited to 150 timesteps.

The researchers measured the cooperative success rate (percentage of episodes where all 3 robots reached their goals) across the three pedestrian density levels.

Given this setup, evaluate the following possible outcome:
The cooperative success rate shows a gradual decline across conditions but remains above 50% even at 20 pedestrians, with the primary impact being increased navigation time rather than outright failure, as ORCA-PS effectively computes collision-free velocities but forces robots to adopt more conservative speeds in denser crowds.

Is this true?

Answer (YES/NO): NO